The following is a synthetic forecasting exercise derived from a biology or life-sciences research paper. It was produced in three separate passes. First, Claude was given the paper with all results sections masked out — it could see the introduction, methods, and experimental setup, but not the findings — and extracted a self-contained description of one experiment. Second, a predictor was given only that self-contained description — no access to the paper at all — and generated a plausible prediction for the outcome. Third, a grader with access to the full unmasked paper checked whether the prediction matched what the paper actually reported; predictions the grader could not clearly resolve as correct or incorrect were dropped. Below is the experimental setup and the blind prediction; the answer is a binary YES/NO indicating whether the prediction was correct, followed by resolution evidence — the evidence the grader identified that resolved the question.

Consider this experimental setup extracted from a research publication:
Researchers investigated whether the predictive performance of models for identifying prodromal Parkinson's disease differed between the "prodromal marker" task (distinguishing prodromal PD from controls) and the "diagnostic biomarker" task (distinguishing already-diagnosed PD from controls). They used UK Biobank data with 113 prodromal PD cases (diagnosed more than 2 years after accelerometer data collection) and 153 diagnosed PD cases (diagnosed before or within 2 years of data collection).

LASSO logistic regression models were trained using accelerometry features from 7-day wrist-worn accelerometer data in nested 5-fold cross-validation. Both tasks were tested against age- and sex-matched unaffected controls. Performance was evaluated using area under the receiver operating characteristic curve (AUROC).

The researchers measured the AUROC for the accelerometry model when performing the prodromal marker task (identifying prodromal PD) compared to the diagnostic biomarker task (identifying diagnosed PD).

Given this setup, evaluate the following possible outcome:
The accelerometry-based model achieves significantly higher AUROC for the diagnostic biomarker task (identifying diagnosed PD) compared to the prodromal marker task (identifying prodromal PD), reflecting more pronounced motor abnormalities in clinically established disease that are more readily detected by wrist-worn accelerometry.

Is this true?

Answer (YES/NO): NO